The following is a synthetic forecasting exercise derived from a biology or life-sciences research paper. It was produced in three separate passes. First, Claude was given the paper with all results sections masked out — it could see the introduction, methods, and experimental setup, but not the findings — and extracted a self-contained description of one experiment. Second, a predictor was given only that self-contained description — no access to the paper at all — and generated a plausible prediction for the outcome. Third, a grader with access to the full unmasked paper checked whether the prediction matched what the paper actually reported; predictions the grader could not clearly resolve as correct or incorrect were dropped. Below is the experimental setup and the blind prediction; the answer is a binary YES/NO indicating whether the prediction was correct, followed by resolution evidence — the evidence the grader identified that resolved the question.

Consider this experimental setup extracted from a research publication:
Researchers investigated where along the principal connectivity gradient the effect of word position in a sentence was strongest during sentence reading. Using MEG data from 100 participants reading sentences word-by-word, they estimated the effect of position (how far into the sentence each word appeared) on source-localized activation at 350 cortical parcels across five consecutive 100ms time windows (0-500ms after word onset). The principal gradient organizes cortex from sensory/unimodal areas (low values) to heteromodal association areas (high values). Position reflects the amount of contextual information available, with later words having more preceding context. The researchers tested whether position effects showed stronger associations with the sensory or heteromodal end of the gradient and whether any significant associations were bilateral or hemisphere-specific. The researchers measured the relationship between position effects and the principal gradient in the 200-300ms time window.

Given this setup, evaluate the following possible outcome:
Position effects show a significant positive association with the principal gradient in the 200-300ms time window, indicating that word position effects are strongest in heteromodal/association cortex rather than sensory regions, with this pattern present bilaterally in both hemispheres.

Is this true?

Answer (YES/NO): NO